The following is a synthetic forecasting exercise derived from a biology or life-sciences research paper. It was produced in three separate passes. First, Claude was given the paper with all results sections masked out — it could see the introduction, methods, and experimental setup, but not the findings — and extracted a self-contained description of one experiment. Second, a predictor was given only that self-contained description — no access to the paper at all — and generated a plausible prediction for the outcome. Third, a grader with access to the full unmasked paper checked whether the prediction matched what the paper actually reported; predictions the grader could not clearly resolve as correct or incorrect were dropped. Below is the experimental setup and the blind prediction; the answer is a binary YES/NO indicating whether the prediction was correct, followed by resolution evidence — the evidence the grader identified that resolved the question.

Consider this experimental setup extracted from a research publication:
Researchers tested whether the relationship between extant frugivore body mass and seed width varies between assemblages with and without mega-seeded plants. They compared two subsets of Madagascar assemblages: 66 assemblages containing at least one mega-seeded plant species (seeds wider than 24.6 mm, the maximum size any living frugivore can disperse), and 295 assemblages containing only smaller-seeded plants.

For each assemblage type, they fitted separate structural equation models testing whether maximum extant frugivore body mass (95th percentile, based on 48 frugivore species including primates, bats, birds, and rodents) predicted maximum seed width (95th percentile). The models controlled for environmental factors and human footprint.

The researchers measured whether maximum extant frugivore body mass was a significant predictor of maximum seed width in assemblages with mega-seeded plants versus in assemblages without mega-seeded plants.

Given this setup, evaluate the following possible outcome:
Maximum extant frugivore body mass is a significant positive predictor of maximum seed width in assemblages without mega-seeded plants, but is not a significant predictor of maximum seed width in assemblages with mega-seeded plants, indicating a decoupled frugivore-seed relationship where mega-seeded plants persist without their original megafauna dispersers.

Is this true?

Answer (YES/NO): YES